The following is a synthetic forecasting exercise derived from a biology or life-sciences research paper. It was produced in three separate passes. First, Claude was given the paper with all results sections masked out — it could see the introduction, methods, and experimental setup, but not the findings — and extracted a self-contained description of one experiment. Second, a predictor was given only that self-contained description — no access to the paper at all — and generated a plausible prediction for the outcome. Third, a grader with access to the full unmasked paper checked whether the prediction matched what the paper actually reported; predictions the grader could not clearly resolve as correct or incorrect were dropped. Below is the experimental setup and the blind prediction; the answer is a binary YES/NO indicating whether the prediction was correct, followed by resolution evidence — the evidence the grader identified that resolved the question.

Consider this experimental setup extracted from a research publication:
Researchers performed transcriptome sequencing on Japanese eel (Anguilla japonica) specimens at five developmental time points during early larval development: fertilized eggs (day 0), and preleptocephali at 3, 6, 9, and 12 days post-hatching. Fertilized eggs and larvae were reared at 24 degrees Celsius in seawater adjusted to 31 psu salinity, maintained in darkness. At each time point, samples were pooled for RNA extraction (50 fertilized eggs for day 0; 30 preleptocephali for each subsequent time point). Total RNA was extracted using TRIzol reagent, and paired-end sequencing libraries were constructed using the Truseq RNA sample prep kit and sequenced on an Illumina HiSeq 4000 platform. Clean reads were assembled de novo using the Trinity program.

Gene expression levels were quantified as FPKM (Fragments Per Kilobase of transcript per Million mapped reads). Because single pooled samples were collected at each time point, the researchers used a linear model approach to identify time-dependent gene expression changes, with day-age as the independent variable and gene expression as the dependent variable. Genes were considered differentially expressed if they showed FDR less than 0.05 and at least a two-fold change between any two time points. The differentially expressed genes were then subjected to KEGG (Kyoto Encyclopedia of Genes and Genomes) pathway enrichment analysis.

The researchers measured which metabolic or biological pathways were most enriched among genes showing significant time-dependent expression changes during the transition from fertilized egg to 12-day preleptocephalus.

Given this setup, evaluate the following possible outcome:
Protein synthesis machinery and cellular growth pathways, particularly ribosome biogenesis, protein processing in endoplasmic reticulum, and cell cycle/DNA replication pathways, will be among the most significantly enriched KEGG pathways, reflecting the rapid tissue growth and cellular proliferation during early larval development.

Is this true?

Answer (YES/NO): NO